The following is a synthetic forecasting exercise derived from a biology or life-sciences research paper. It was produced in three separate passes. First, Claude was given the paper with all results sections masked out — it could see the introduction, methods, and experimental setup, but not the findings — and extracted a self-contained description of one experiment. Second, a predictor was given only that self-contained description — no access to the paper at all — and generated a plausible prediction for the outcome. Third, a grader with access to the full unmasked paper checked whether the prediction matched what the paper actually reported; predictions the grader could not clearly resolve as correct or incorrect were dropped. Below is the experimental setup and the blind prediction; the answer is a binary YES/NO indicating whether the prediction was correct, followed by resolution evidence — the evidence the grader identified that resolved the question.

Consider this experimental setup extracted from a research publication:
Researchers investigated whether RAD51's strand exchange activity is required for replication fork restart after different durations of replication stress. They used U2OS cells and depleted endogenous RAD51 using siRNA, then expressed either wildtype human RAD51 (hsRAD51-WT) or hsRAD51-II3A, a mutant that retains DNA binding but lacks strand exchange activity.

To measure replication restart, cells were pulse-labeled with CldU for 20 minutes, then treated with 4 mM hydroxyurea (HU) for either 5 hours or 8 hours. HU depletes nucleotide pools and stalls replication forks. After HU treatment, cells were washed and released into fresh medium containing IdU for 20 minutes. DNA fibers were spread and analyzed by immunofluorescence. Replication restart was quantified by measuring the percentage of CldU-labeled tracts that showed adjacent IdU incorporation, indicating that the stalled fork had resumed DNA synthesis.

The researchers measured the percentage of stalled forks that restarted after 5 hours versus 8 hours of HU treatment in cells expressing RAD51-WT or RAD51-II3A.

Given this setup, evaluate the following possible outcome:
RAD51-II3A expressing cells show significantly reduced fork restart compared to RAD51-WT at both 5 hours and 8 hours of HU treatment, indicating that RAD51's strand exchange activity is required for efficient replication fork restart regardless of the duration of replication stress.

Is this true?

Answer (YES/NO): NO